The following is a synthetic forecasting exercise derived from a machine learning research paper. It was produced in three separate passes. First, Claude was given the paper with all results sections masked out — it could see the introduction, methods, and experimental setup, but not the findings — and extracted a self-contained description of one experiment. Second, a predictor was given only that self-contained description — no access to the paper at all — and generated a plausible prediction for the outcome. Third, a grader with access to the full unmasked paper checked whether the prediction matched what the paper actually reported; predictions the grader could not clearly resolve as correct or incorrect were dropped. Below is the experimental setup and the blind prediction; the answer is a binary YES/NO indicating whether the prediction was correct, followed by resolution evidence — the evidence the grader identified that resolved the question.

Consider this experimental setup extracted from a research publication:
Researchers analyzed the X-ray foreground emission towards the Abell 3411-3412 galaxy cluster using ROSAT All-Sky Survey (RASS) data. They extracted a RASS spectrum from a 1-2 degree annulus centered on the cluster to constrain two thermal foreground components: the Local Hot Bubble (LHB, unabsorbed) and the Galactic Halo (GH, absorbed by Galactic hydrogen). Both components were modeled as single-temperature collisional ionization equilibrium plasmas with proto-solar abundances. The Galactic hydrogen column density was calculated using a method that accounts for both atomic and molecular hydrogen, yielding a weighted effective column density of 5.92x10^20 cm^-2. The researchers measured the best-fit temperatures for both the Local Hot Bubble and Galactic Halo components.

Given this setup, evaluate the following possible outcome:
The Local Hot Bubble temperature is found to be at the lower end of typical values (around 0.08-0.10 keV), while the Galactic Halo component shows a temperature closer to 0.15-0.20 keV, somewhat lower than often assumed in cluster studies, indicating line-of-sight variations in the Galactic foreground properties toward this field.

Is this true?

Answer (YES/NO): NO